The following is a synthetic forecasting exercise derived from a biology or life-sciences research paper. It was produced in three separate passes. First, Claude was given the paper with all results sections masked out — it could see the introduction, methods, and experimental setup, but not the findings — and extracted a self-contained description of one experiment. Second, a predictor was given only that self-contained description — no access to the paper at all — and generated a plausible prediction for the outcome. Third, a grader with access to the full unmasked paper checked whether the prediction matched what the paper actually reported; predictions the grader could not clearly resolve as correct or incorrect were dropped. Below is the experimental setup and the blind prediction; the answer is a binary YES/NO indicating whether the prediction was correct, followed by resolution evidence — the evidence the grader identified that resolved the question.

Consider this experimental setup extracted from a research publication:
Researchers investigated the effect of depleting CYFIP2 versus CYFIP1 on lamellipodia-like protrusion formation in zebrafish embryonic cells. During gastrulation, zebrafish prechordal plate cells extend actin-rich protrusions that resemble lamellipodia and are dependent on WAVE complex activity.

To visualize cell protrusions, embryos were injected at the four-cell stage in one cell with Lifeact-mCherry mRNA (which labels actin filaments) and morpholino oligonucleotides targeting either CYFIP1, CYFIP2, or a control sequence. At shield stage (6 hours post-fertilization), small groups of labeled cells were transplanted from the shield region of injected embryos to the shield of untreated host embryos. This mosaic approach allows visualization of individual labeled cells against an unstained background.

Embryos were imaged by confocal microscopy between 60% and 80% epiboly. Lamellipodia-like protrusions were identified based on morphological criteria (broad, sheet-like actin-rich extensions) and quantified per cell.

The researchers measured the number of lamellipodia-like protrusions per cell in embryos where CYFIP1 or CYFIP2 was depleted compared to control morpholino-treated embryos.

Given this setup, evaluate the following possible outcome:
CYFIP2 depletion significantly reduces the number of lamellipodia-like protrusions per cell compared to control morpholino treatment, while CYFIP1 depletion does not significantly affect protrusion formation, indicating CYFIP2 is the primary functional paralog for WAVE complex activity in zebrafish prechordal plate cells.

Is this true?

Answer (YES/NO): NO